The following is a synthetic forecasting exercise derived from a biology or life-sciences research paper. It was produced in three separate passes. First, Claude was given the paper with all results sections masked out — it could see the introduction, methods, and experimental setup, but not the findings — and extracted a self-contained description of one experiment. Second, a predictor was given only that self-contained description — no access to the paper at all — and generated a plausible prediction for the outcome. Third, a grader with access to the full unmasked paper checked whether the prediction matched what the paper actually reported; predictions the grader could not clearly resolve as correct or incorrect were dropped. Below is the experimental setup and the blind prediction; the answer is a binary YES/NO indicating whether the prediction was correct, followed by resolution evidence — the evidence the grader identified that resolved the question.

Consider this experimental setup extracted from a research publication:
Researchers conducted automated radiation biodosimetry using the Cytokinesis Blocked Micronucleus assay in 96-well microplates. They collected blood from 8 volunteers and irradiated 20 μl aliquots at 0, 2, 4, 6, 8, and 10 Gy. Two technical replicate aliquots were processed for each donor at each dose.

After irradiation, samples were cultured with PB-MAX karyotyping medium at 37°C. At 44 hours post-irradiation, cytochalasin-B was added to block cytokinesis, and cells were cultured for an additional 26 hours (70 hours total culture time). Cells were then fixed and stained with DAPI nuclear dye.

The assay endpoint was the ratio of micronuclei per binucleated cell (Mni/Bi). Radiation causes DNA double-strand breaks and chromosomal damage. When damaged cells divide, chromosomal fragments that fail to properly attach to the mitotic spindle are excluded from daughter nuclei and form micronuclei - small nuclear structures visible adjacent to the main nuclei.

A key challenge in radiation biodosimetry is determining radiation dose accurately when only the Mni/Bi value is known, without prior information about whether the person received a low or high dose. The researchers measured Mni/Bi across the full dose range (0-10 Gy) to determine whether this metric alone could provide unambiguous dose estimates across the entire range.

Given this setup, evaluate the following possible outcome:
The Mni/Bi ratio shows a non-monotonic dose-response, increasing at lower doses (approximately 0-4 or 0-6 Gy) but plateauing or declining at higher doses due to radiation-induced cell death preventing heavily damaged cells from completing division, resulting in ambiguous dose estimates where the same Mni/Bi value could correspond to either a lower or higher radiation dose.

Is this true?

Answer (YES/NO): YES